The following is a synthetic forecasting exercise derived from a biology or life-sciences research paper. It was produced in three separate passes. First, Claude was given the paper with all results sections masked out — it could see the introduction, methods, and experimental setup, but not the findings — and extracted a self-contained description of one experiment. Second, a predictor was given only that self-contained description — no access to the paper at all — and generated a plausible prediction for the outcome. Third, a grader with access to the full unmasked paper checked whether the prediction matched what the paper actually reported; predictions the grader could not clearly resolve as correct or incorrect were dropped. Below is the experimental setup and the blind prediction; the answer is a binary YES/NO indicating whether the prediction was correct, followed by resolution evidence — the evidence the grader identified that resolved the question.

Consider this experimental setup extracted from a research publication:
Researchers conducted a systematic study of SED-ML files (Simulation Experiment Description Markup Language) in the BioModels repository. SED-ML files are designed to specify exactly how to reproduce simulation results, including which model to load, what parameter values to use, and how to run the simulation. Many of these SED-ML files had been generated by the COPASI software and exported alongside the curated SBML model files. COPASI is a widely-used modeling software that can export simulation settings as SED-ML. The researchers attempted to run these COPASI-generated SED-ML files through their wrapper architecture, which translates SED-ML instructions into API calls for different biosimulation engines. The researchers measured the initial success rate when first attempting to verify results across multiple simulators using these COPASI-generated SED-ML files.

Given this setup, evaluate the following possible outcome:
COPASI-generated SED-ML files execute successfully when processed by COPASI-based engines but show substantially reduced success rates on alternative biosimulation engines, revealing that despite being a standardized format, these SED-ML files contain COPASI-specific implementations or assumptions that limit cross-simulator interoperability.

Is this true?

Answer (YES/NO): NO